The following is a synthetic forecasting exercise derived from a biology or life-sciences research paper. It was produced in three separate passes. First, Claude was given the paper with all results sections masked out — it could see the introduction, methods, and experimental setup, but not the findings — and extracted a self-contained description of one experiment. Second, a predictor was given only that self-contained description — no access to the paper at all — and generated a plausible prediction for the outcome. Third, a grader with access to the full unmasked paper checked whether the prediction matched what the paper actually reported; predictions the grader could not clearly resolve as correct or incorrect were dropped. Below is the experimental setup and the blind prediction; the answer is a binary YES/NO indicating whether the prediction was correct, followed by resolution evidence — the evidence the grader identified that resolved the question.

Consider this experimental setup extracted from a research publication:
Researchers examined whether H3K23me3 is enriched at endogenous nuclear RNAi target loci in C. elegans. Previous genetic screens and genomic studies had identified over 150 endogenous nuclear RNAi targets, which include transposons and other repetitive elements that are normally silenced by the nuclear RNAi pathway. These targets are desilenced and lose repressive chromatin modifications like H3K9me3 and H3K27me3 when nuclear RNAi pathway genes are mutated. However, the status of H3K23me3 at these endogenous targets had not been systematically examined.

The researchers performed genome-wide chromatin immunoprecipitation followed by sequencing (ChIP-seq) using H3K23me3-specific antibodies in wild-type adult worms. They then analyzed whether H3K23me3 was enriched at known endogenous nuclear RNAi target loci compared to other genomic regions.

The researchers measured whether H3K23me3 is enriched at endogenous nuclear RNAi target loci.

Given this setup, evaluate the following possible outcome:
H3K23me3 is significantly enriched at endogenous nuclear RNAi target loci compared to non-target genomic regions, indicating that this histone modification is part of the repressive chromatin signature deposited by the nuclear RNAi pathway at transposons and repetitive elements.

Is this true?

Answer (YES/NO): YES